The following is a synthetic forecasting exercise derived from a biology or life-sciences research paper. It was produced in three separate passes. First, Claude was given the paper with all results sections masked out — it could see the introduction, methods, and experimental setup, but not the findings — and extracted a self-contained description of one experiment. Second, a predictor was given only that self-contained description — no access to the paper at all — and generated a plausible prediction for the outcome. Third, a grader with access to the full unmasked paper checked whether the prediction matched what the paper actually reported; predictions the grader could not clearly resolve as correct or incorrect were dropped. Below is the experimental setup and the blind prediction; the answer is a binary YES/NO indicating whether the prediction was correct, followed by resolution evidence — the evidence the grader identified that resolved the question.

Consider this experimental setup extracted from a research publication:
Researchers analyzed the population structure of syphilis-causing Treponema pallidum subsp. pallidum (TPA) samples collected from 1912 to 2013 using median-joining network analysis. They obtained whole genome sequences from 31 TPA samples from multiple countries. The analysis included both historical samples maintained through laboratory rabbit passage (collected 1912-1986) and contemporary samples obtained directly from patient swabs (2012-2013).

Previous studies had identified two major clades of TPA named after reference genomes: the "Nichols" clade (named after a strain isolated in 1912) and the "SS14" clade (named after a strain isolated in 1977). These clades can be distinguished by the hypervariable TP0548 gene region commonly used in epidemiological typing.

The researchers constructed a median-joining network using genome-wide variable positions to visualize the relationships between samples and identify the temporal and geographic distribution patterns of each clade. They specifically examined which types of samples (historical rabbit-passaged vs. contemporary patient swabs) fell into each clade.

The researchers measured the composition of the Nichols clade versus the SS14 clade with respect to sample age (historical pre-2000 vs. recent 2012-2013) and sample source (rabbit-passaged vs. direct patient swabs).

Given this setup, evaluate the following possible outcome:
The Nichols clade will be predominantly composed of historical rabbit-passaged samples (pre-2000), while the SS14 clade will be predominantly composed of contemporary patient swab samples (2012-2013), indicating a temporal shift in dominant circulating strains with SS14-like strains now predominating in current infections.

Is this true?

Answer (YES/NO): YES